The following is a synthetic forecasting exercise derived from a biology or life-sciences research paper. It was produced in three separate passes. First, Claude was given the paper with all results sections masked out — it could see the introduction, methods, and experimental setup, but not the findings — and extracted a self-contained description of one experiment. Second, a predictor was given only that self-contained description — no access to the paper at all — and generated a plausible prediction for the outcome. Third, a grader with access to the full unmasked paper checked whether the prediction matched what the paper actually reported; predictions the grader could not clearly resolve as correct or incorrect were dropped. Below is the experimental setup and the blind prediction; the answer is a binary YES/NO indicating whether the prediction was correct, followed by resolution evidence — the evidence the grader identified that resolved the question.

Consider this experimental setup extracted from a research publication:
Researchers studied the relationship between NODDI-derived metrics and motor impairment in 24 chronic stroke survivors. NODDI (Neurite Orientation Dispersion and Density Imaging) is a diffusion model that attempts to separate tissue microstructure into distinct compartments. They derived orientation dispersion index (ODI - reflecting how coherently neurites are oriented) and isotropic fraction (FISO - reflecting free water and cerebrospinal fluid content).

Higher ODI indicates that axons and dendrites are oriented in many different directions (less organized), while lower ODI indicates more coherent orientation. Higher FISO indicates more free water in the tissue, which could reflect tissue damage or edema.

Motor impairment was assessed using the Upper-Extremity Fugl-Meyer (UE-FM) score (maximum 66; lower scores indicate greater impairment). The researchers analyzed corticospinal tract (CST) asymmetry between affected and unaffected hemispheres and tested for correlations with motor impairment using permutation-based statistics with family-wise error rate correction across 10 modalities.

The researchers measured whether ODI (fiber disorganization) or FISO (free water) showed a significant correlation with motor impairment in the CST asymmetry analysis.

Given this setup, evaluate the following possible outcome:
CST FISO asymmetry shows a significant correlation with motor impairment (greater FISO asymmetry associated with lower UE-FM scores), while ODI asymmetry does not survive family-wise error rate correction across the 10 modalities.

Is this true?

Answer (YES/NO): YES